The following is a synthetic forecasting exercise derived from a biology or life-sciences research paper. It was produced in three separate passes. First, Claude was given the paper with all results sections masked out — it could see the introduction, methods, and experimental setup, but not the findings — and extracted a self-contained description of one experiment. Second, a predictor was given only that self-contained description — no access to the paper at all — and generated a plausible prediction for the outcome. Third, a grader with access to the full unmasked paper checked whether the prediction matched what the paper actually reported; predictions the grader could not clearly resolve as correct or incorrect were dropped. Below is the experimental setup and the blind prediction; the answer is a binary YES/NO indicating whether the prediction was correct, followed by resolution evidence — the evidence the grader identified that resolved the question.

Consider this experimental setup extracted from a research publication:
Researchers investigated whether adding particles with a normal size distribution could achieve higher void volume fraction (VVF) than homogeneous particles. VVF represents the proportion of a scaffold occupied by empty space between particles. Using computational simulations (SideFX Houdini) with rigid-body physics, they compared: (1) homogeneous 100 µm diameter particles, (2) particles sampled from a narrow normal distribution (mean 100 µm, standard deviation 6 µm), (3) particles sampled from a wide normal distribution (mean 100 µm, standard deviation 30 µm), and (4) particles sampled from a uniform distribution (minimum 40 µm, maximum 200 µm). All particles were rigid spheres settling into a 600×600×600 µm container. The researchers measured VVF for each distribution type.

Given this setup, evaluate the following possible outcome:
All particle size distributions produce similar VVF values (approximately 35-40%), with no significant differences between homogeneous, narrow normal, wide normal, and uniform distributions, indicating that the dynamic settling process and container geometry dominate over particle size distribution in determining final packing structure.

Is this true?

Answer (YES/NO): NO